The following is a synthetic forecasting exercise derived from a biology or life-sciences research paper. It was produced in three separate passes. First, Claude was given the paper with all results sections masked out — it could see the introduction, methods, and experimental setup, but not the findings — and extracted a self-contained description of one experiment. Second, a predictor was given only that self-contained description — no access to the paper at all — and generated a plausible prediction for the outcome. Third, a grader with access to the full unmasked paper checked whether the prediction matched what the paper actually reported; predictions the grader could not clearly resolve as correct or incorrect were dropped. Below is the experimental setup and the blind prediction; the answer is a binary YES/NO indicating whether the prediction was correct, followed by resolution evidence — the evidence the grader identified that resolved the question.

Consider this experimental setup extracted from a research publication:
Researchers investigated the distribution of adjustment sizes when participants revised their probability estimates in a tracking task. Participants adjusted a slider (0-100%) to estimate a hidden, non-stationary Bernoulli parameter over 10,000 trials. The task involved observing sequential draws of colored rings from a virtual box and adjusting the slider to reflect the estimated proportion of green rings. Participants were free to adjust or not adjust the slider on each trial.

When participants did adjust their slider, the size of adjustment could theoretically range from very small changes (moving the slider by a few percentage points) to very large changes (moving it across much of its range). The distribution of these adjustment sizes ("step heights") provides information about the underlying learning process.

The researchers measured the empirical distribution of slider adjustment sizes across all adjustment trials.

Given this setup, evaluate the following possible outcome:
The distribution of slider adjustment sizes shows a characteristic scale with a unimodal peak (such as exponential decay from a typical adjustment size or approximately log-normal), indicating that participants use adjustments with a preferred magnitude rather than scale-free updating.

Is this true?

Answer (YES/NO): YES